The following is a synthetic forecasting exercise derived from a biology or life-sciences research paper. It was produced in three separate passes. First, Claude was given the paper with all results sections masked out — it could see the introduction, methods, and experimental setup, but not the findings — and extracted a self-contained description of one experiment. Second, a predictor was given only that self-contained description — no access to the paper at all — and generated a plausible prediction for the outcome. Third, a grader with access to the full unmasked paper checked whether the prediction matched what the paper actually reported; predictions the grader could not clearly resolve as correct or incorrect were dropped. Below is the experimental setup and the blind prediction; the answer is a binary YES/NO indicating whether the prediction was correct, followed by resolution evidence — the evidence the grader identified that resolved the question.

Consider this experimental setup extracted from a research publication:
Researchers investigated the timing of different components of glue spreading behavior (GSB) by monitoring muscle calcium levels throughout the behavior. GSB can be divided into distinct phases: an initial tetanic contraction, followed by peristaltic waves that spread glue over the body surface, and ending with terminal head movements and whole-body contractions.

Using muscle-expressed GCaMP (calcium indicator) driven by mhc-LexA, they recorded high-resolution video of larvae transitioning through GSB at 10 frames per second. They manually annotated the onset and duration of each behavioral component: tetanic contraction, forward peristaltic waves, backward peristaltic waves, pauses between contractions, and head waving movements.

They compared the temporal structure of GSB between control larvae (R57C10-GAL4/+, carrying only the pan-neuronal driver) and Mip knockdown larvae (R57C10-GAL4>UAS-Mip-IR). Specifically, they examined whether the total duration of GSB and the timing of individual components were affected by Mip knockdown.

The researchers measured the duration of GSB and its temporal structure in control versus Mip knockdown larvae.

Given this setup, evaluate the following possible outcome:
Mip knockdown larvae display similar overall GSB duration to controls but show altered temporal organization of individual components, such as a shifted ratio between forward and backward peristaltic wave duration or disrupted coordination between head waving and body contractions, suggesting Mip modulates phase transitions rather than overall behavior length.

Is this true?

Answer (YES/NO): NO